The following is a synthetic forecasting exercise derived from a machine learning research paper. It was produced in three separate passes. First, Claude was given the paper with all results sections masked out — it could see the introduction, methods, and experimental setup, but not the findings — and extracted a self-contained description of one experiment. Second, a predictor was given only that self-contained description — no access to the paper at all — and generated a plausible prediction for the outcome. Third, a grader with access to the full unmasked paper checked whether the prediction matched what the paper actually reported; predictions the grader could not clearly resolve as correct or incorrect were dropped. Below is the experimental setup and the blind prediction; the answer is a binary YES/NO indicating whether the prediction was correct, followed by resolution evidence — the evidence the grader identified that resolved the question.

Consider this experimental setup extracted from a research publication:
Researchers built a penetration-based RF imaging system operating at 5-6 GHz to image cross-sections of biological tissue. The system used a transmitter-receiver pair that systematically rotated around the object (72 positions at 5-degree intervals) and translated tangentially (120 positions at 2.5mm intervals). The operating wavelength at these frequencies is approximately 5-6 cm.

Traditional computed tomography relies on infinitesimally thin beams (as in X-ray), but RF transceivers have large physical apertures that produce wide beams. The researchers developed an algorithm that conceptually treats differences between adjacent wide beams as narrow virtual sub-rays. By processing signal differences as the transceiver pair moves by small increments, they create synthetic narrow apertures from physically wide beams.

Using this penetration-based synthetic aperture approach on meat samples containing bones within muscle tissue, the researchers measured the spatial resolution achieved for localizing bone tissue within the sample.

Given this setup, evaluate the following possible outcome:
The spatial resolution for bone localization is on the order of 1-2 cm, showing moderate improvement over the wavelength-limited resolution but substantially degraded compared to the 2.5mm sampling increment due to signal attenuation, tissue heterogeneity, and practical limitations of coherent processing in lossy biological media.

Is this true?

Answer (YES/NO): NO